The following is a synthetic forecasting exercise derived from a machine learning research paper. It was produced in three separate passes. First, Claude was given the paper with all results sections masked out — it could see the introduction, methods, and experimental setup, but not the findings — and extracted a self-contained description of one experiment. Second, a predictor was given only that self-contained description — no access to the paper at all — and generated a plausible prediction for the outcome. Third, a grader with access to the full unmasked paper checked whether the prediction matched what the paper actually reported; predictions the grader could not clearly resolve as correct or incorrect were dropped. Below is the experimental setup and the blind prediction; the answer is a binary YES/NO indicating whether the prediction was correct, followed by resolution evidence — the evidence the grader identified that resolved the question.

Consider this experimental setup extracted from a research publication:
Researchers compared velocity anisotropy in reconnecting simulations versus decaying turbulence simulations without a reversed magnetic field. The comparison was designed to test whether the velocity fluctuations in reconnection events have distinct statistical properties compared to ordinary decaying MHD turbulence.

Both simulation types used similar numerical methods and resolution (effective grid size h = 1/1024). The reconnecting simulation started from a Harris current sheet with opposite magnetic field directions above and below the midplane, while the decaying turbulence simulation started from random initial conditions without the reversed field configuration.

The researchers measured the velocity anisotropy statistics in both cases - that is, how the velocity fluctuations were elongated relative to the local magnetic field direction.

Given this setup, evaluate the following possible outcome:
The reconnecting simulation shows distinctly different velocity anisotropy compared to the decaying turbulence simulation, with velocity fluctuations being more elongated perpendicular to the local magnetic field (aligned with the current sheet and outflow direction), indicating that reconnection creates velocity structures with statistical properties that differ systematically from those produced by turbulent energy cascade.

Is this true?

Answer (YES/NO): NO